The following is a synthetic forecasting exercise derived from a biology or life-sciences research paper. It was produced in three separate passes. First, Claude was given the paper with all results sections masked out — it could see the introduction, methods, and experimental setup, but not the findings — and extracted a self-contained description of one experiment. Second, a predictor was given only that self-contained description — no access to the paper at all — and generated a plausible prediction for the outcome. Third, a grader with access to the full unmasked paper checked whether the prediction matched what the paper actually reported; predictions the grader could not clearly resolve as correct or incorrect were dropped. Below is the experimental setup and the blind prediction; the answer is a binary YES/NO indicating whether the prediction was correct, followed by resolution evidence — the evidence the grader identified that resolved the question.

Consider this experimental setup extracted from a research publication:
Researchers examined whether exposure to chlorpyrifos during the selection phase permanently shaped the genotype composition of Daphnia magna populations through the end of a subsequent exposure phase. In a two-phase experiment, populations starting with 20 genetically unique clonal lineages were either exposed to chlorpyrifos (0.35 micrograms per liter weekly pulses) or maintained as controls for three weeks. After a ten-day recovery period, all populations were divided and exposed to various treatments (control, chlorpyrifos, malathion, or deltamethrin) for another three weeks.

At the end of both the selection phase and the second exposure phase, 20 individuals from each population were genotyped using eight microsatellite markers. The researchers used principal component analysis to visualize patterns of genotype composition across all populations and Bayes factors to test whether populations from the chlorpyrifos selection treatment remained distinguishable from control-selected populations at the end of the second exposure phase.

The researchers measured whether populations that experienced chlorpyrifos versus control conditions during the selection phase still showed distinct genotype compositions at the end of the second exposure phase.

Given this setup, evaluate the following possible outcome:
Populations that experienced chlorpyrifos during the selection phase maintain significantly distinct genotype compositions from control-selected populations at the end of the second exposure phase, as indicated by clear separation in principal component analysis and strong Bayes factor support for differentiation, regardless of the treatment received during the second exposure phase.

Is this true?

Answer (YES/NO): YES